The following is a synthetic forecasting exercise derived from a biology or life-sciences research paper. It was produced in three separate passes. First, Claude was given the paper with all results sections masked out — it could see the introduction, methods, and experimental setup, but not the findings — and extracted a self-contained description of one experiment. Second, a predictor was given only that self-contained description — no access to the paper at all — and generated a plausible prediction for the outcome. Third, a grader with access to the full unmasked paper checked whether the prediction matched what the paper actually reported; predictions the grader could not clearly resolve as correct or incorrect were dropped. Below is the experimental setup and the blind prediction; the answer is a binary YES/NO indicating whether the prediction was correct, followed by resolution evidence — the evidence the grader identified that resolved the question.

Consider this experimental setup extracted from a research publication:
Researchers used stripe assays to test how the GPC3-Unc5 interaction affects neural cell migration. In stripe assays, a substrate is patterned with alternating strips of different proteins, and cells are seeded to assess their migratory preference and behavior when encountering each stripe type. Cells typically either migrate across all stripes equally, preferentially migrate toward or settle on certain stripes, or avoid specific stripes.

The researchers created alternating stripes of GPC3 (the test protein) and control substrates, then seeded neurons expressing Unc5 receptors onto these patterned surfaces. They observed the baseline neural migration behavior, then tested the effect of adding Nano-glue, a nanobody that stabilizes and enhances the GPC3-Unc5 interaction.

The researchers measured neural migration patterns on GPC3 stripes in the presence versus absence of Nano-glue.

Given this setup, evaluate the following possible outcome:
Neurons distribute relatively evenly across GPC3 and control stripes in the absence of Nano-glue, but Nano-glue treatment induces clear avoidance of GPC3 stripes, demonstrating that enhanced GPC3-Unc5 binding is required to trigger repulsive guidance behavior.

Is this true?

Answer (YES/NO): NO